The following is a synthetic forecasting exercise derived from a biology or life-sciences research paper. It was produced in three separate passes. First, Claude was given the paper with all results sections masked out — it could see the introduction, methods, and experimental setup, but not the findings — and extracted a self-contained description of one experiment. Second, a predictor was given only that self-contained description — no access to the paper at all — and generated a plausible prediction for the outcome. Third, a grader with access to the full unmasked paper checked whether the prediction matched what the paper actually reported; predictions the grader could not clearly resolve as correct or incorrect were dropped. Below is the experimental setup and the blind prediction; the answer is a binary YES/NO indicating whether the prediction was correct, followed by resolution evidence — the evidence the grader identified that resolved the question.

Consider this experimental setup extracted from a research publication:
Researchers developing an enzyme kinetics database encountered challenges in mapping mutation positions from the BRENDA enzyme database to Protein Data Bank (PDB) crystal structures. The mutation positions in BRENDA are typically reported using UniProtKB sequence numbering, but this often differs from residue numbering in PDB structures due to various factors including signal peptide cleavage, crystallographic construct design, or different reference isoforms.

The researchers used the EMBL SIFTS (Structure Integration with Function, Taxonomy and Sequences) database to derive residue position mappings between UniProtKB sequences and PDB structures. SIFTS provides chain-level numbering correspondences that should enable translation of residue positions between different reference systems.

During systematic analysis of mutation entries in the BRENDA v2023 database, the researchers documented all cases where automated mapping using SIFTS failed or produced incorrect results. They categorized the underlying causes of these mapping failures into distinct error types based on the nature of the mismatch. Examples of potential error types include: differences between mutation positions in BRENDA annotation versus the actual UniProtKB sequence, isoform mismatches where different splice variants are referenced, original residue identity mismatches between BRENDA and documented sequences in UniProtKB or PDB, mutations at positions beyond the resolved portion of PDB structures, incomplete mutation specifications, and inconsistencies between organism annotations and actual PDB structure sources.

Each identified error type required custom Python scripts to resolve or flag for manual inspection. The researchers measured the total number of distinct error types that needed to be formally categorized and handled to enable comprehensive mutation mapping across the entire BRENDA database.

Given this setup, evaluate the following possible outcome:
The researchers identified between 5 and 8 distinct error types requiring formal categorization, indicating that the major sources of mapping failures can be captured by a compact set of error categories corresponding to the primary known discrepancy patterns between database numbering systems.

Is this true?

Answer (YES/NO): NO